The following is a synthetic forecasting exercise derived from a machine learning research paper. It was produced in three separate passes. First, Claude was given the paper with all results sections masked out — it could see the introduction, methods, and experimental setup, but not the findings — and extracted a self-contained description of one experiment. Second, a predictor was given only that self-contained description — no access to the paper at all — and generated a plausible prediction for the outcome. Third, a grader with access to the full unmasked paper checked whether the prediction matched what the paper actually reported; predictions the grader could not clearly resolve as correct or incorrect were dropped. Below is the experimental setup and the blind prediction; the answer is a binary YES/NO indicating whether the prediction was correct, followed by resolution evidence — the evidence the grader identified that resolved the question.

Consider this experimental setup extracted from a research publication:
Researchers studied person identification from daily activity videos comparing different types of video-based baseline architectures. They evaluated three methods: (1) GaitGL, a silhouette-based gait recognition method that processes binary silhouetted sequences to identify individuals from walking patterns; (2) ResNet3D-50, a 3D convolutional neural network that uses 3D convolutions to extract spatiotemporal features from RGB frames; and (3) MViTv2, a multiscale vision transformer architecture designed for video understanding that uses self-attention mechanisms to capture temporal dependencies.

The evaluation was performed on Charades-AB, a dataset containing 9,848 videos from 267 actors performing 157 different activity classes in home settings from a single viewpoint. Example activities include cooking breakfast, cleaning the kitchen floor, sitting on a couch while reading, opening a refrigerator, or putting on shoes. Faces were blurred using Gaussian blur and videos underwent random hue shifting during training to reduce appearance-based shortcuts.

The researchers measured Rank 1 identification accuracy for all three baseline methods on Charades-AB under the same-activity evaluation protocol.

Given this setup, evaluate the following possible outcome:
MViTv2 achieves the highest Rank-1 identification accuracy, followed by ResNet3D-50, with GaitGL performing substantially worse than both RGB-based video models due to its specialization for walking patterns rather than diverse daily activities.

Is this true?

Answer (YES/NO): NO